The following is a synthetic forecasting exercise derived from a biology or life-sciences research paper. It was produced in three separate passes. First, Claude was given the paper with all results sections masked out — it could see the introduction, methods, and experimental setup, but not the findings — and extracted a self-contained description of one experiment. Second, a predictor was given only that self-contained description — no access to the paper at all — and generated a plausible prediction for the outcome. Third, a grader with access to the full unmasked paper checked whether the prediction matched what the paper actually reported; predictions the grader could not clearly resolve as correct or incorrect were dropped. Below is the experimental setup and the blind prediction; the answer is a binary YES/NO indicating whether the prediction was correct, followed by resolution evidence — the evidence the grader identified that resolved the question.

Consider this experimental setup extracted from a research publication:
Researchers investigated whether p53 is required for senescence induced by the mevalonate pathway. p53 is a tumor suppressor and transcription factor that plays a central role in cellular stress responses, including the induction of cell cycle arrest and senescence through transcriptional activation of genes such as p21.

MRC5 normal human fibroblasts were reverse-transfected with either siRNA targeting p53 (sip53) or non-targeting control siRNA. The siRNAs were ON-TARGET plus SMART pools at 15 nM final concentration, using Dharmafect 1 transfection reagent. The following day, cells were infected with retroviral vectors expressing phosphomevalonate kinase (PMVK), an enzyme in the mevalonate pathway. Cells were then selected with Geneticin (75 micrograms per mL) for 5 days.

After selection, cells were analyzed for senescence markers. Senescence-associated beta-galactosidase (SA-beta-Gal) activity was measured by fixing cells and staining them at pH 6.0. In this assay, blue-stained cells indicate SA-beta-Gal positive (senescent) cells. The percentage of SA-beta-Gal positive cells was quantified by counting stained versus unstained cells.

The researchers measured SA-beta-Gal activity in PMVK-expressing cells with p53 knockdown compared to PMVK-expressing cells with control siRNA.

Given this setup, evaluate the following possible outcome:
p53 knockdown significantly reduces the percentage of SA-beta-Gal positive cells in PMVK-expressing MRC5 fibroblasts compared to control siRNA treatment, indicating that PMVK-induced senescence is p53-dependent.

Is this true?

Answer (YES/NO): YES